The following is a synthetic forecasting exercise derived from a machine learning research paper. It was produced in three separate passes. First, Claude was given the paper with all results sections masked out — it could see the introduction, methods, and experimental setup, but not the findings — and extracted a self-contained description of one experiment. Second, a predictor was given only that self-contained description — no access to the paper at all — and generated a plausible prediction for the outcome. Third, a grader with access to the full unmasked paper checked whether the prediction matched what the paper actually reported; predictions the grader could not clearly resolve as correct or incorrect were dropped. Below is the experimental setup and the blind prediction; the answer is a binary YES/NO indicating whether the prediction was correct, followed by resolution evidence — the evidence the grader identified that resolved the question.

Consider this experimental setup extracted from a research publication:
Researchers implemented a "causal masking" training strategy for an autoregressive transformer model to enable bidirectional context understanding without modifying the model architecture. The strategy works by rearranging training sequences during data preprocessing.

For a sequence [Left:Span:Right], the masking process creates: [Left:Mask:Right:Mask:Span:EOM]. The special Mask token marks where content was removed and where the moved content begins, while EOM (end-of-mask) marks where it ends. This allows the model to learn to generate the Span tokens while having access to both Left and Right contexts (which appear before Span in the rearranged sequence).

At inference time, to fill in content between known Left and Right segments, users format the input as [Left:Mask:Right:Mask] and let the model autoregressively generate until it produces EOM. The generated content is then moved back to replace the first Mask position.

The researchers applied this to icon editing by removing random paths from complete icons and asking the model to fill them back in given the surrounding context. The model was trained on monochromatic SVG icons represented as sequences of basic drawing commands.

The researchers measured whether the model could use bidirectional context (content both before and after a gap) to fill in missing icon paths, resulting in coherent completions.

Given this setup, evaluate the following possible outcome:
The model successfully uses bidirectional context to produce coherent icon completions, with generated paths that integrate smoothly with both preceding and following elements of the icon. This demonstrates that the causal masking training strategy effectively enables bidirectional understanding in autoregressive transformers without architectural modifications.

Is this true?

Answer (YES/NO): YES